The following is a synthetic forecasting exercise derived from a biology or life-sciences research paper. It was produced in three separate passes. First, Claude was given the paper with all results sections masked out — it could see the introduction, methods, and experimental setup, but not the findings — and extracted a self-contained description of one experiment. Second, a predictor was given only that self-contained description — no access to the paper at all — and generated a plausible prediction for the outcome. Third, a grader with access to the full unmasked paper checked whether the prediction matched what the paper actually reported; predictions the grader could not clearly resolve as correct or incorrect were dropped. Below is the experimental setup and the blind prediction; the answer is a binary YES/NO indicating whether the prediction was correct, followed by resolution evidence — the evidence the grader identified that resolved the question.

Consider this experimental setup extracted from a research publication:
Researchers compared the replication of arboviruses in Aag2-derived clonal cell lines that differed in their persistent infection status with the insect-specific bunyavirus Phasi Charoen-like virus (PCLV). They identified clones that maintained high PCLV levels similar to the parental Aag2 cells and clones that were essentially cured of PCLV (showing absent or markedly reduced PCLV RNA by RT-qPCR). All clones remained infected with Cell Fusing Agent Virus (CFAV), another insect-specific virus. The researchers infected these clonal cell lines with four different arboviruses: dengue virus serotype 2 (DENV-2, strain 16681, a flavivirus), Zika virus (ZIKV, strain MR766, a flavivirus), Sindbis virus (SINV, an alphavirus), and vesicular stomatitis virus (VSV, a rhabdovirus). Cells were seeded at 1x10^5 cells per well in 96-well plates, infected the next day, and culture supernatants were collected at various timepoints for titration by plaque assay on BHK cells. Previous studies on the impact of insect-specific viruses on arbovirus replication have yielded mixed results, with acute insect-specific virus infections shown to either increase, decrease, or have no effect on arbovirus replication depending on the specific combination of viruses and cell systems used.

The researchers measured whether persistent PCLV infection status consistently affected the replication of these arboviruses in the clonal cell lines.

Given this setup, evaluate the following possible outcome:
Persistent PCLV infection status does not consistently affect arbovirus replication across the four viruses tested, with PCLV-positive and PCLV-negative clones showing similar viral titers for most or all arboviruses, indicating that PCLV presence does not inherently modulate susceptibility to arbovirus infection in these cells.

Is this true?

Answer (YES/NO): YES